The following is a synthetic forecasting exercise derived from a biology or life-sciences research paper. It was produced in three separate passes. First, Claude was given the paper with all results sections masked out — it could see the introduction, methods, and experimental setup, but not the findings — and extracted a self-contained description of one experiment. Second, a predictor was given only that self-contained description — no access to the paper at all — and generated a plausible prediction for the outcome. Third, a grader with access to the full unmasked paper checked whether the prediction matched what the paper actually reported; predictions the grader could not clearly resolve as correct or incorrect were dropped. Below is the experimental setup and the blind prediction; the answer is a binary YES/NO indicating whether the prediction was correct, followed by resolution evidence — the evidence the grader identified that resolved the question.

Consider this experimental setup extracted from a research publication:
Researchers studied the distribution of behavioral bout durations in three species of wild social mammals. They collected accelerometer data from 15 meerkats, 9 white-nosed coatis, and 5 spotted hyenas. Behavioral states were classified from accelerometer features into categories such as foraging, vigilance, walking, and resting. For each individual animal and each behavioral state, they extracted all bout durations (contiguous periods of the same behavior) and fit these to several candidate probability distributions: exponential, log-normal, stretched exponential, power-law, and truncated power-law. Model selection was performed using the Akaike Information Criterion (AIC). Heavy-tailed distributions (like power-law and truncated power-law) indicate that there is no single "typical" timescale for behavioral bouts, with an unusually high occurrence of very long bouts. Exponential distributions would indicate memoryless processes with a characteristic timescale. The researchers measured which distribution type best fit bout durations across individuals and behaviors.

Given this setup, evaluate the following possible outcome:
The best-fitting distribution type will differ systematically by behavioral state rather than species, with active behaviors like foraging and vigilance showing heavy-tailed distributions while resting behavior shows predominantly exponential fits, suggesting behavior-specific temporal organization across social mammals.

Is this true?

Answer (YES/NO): NO